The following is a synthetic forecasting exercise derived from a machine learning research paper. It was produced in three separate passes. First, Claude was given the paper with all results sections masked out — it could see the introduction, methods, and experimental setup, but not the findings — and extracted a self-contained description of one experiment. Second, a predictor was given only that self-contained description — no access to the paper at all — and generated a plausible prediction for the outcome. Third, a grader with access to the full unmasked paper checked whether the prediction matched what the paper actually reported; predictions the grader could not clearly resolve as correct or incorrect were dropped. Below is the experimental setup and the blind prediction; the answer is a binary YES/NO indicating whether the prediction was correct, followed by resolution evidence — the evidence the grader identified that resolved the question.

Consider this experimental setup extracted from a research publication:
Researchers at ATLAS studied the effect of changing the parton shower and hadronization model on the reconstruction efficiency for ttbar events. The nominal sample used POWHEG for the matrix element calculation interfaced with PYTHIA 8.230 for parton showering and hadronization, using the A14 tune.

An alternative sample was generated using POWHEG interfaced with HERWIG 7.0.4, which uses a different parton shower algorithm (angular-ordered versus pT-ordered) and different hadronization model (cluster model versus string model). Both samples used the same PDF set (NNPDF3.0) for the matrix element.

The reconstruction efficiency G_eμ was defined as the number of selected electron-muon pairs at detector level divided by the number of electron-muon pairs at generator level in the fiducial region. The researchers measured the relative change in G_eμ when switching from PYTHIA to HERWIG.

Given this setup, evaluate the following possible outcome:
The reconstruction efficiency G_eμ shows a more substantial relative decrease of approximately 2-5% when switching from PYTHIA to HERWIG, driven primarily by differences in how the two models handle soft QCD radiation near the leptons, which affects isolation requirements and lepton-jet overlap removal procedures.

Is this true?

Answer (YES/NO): NO